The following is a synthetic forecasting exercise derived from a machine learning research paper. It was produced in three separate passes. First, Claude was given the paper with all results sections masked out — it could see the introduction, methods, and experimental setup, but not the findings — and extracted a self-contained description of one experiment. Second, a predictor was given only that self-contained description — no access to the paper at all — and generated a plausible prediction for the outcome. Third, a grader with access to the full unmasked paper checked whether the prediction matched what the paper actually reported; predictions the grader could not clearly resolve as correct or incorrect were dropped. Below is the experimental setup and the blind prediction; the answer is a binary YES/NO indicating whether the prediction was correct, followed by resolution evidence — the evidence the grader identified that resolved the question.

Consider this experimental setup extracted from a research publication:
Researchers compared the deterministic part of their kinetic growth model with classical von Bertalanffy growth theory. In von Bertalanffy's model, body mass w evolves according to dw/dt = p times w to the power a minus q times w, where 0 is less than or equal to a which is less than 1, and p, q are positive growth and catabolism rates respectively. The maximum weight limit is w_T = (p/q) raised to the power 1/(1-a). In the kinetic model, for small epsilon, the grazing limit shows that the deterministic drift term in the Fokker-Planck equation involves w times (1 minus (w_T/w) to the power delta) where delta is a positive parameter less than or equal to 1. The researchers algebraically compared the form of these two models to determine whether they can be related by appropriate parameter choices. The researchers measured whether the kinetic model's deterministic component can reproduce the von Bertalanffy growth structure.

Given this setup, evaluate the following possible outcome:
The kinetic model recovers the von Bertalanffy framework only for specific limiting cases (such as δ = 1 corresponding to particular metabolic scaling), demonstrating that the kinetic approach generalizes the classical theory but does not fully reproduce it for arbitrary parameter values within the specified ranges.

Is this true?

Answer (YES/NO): NO